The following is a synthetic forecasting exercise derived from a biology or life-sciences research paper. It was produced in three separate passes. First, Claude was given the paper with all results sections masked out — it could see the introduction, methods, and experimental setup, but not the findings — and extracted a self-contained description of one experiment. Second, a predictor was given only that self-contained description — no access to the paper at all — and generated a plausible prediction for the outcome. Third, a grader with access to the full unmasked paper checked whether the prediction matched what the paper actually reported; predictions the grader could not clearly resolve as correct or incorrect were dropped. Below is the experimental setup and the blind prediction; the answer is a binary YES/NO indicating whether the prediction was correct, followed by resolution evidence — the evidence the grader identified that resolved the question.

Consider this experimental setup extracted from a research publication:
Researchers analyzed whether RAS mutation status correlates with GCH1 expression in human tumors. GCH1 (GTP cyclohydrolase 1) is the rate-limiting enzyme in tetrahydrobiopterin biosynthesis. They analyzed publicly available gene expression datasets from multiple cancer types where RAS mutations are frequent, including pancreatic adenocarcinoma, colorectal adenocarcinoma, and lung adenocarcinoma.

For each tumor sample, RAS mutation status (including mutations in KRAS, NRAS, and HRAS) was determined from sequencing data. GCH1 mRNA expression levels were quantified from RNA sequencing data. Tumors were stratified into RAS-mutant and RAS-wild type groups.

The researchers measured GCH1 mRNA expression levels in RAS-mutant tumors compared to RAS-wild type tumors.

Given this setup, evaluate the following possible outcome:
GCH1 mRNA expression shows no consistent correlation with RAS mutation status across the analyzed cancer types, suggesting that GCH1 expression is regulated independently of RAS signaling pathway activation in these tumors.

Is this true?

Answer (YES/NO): NO